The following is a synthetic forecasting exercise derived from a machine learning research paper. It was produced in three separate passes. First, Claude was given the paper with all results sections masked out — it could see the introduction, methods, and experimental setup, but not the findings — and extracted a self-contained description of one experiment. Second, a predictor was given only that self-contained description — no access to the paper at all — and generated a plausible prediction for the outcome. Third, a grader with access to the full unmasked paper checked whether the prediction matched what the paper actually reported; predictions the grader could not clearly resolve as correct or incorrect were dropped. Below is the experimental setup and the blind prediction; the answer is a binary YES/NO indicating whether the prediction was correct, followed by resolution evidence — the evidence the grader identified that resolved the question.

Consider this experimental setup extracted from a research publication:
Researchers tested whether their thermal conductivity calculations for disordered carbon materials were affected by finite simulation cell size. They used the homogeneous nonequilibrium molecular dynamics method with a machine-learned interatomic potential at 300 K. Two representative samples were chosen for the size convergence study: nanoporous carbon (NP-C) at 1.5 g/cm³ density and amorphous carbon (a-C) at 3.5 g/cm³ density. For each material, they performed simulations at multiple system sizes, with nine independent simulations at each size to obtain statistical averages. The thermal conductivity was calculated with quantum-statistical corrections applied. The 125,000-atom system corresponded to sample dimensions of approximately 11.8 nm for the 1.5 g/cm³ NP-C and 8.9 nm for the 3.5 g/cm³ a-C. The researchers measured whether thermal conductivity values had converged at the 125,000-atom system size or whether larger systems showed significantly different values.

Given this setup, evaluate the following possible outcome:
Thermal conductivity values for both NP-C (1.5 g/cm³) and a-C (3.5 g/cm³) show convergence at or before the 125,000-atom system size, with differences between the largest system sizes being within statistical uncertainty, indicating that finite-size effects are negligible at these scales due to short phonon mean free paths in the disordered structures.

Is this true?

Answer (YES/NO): YES